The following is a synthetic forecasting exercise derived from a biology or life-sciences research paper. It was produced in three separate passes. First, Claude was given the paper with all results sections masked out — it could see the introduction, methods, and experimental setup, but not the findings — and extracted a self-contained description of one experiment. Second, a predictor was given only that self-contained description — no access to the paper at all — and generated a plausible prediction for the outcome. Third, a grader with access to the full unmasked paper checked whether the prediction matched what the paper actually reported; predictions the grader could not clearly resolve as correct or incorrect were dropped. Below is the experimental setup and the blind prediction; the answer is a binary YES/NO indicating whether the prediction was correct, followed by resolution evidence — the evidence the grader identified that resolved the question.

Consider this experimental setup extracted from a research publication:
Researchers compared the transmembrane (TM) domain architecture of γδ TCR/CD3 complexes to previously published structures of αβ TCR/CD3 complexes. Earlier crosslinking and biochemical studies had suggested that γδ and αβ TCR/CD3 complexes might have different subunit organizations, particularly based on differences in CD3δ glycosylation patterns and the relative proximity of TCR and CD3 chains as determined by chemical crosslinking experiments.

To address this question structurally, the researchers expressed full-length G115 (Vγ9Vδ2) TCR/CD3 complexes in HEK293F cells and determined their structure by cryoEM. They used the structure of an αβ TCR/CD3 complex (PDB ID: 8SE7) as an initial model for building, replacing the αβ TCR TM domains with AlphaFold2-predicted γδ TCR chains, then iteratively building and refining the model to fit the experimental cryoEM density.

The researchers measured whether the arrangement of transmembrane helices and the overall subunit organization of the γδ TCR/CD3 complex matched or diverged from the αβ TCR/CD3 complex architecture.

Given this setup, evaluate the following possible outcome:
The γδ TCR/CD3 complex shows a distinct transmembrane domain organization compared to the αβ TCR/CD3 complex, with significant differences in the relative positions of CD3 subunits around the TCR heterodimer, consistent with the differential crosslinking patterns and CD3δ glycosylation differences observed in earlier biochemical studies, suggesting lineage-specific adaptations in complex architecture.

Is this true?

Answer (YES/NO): NO